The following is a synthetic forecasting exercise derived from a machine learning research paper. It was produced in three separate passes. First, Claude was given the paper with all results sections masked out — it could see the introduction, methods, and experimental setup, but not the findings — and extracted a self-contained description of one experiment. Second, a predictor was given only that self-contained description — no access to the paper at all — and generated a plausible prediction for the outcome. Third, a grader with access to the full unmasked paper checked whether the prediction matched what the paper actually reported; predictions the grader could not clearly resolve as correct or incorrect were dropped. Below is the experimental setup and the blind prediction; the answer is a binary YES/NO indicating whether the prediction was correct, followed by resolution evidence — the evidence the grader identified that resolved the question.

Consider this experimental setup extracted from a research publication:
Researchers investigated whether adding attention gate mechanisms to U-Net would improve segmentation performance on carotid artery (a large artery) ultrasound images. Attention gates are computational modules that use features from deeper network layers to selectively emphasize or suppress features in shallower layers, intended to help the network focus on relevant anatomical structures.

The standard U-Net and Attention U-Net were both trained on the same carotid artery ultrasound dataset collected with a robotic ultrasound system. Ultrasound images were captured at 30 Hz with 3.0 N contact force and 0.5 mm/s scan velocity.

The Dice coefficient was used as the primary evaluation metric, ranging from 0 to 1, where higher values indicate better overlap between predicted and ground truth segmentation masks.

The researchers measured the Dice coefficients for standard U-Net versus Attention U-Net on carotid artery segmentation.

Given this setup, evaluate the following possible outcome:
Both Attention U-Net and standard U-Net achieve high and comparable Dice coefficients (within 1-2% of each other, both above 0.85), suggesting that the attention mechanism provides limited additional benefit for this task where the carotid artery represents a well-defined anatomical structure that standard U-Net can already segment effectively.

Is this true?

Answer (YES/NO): YES